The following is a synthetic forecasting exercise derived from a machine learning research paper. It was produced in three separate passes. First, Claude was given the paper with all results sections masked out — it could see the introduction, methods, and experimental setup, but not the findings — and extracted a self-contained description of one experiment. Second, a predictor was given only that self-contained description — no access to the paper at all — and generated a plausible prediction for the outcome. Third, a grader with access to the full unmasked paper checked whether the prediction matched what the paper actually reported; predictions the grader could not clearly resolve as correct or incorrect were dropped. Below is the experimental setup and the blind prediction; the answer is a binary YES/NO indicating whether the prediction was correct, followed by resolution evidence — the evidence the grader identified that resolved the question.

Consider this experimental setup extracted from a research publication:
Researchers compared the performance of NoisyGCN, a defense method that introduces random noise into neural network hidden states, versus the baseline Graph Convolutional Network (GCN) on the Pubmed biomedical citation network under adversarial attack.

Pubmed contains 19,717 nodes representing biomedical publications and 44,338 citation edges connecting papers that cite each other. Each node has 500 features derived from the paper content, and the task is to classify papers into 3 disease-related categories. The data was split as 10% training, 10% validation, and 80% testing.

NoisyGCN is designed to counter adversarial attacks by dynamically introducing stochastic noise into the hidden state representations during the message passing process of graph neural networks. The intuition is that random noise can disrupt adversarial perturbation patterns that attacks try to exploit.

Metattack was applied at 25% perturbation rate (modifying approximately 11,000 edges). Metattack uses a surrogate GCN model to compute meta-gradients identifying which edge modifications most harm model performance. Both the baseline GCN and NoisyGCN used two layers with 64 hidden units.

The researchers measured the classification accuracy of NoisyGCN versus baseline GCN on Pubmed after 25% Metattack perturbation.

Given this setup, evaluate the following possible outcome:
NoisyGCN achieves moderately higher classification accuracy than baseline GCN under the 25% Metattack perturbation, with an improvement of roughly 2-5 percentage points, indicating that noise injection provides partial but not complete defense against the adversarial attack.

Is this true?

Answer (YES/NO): NO